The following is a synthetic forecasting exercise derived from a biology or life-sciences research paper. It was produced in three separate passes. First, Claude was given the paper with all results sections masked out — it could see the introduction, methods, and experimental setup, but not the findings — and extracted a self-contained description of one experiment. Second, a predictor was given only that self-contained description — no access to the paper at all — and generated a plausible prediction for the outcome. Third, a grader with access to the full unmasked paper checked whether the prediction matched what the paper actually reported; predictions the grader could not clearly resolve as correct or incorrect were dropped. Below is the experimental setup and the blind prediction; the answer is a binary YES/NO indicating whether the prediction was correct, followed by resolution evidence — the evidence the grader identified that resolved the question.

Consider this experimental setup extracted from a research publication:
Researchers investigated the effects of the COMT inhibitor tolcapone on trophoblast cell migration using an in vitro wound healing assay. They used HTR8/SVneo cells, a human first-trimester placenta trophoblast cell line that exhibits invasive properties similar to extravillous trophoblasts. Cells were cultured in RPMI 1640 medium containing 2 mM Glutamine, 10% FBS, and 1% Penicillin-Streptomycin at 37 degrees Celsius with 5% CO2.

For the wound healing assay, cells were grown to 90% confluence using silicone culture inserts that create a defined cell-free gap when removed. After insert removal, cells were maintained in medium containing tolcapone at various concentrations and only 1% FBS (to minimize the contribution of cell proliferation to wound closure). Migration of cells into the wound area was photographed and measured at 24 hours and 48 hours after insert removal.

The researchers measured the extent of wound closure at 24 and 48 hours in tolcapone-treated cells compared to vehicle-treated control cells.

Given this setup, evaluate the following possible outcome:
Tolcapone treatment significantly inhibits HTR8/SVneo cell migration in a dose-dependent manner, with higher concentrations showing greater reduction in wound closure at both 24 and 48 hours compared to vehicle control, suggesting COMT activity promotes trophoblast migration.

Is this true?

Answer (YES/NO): YES